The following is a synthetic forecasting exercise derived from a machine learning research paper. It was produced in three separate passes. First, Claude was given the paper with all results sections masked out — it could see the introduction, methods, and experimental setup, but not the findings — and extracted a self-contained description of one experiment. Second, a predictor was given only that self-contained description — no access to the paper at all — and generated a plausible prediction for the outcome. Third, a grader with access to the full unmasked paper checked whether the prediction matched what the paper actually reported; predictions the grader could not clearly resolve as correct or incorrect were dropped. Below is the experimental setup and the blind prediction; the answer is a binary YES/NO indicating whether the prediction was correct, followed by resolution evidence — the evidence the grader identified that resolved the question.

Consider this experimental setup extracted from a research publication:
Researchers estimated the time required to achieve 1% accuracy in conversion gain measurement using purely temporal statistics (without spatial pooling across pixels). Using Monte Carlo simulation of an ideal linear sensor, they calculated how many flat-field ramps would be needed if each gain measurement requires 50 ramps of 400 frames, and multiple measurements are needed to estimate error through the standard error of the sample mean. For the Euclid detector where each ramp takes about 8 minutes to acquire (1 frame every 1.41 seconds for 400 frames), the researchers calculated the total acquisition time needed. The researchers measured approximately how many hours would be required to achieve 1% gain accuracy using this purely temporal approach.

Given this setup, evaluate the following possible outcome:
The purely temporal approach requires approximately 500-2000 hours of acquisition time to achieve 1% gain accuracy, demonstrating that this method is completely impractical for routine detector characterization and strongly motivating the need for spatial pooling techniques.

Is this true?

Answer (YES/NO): NO